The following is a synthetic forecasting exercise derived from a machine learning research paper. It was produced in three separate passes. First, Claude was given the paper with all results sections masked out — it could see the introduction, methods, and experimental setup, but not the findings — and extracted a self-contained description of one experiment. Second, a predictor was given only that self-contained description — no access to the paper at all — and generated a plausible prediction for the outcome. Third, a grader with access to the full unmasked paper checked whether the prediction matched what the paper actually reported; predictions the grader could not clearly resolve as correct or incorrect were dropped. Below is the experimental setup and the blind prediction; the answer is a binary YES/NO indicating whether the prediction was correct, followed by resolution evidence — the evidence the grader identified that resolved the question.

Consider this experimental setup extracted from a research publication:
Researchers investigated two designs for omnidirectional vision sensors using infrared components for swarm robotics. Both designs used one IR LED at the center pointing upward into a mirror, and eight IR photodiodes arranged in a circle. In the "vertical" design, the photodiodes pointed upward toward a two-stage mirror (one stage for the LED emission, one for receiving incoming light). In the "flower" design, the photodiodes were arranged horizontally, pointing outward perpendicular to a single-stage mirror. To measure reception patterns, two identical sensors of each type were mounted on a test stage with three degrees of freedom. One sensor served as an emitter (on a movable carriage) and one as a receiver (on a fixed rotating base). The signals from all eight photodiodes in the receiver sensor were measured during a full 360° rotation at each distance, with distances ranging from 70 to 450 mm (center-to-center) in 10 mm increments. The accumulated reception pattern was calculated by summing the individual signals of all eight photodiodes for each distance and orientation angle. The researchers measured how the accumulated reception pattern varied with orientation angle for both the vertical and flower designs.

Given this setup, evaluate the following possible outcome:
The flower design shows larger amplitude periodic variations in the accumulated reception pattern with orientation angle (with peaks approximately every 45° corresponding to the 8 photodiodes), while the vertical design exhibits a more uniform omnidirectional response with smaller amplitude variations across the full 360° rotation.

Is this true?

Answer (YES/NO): YES